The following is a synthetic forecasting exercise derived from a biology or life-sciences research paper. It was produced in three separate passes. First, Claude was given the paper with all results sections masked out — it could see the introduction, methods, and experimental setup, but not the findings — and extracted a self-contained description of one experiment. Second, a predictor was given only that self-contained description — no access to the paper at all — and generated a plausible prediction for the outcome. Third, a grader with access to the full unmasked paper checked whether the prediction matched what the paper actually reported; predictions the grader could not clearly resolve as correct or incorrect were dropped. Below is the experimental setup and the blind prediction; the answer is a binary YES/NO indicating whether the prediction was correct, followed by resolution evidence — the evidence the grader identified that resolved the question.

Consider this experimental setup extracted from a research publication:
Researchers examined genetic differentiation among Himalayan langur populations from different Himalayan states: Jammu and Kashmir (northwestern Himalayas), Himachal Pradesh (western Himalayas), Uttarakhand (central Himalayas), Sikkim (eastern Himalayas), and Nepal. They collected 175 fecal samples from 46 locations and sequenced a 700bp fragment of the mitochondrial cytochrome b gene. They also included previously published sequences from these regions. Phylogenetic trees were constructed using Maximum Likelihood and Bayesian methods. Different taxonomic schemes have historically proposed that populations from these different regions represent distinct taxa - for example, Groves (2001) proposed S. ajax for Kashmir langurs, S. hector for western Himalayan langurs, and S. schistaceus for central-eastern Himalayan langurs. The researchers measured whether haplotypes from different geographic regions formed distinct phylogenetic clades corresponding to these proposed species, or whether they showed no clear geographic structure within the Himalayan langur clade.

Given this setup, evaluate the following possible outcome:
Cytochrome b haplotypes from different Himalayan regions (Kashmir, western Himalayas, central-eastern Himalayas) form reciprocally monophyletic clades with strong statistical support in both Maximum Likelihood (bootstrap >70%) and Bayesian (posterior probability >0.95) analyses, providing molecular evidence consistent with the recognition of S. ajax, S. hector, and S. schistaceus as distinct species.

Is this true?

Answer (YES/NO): NO